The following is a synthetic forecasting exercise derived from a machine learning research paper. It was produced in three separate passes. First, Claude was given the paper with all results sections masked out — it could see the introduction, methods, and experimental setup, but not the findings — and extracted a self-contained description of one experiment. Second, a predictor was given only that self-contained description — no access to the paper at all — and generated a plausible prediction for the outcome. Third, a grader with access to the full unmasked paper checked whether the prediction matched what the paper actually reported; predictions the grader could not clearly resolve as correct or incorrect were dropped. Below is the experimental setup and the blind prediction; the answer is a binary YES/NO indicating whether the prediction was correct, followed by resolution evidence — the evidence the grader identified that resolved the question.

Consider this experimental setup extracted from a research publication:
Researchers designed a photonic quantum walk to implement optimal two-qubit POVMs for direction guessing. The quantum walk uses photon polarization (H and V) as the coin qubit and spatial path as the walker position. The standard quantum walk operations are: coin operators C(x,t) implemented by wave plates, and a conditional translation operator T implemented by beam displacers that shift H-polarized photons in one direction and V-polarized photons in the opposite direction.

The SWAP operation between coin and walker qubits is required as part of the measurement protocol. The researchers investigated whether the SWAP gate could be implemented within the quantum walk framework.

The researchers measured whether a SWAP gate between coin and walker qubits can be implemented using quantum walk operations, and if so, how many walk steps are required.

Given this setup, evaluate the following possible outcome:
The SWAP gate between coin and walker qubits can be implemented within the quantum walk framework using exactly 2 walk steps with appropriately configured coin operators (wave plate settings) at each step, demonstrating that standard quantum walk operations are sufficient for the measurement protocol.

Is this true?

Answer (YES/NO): YES